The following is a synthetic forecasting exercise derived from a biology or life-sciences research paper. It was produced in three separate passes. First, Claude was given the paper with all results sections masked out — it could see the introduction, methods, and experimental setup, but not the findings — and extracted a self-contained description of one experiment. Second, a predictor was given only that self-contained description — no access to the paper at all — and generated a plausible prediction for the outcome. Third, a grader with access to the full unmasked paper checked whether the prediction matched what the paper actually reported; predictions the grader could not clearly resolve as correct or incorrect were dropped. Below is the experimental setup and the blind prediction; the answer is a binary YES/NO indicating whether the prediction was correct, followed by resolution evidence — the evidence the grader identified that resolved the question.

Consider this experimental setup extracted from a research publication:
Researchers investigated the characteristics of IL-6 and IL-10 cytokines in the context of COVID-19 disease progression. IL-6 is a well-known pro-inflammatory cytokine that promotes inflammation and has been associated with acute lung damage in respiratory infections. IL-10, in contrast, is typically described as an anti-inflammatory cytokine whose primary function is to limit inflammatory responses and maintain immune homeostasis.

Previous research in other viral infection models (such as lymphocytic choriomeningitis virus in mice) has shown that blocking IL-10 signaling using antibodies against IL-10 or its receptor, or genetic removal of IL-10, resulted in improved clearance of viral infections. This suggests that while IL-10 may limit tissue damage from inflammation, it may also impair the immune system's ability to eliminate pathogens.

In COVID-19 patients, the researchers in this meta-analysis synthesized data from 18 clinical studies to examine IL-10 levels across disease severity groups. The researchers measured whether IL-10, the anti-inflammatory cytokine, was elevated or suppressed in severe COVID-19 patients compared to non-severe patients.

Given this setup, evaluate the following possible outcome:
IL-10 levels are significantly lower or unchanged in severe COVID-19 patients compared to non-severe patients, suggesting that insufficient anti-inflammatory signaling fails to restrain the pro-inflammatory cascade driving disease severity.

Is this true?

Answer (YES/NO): NO